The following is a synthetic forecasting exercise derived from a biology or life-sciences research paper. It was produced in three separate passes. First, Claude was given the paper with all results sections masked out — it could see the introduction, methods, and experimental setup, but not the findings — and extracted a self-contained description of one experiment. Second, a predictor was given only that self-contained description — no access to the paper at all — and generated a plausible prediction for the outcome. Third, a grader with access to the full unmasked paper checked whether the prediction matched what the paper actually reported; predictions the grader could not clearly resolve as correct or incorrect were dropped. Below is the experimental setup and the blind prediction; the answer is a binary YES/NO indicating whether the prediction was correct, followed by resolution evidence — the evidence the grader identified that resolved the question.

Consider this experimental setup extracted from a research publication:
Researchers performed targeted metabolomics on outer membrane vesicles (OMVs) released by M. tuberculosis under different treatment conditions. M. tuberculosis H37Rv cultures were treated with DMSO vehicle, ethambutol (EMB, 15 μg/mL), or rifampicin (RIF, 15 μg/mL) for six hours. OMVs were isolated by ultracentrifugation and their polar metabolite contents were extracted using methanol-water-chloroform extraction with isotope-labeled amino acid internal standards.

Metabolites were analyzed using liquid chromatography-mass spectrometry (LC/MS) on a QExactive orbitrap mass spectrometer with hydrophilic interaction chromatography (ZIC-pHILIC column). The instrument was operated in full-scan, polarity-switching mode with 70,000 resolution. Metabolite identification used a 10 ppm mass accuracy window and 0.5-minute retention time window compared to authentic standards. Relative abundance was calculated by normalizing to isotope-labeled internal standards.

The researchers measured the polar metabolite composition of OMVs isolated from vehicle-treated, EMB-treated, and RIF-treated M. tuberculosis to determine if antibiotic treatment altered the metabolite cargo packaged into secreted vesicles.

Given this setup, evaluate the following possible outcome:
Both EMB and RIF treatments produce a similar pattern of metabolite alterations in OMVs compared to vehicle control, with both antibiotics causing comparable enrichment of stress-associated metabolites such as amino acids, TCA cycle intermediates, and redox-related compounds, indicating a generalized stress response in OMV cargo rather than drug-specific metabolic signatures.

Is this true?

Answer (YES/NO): NO